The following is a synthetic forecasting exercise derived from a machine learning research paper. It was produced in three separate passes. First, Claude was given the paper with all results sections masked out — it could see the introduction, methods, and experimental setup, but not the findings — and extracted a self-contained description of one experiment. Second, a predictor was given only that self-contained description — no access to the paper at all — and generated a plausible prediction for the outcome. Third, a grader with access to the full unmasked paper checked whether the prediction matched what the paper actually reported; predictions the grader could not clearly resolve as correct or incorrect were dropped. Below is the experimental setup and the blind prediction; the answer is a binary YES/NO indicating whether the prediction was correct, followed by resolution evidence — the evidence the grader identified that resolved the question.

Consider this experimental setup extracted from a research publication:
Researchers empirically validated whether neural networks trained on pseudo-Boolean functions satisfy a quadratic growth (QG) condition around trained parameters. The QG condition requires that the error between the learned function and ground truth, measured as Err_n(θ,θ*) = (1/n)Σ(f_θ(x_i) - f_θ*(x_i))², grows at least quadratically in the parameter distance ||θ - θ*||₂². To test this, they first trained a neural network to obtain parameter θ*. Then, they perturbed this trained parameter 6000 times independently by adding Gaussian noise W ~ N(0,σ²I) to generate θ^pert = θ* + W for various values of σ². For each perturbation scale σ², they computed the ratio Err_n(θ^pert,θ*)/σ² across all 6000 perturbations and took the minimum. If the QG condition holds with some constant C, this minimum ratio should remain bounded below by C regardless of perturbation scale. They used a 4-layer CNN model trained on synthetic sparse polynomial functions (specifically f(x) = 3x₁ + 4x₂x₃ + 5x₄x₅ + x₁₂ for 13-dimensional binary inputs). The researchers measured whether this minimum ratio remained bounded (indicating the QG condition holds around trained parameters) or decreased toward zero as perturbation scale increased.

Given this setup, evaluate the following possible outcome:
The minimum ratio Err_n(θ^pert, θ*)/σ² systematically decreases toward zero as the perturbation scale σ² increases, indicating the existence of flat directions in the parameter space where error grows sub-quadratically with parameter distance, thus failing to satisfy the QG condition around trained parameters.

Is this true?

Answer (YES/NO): NO